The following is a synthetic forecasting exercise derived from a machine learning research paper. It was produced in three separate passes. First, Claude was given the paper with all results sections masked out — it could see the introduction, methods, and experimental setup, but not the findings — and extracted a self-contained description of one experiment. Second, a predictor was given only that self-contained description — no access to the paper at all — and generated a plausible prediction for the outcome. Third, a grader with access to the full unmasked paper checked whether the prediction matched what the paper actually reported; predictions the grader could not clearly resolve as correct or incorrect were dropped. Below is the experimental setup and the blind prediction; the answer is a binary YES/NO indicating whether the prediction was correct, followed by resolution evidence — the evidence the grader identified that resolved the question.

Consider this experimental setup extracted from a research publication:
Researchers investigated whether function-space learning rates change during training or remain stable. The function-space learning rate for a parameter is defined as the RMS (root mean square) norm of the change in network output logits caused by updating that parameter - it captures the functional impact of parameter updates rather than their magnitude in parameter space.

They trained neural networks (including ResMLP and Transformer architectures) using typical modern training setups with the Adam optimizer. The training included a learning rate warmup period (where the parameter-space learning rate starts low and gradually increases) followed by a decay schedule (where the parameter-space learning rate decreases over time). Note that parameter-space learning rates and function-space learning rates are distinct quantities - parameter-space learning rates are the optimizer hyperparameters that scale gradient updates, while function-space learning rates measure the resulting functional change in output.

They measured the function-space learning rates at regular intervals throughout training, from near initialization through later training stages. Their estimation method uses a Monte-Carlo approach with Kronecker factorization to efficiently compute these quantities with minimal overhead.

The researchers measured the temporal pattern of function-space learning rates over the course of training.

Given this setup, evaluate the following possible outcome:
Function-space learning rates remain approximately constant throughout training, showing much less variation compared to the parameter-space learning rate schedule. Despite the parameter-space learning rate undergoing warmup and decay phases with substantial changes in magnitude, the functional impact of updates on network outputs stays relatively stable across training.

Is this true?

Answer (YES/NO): NO